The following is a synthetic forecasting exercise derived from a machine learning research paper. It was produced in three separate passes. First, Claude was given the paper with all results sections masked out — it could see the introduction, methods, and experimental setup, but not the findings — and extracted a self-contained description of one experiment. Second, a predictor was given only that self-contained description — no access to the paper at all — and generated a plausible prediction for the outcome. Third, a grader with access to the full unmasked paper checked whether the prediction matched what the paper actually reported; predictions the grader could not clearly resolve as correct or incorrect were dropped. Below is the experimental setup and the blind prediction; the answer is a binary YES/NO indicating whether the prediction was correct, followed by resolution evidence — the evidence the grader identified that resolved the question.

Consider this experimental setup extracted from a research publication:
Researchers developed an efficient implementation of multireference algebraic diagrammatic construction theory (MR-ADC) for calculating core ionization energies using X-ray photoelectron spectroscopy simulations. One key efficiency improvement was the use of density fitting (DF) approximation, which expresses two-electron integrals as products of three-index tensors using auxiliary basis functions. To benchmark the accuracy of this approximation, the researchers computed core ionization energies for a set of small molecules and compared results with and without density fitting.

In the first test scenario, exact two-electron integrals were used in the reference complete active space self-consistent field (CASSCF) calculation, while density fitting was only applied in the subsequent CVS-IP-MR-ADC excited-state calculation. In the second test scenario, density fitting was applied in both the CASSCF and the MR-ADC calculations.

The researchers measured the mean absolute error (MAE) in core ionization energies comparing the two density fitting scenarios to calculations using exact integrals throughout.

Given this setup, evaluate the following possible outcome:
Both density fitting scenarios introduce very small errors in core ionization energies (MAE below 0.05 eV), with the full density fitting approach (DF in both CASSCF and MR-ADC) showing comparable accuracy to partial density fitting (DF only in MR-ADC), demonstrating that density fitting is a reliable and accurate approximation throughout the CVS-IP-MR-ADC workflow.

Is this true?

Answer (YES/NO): YES